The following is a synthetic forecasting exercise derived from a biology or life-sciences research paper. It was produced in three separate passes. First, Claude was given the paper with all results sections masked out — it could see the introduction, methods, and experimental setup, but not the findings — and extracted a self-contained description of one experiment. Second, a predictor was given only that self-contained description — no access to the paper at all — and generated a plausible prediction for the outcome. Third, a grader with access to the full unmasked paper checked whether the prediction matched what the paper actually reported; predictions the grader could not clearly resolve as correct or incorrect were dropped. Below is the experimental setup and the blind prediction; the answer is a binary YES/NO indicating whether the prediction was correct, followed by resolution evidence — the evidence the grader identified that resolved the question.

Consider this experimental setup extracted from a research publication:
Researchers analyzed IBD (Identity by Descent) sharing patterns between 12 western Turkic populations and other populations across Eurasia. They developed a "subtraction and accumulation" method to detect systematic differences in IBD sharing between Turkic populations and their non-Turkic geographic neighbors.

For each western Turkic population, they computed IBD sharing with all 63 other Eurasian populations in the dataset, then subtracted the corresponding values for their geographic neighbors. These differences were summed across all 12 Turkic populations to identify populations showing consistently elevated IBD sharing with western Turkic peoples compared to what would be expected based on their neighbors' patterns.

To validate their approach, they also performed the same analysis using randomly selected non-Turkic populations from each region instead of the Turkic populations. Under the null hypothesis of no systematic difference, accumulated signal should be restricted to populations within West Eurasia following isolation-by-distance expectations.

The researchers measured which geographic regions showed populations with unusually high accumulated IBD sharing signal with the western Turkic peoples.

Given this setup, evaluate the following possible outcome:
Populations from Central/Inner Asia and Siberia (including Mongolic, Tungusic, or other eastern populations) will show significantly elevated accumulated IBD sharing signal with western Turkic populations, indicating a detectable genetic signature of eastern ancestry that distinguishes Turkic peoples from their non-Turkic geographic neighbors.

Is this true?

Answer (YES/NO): YES